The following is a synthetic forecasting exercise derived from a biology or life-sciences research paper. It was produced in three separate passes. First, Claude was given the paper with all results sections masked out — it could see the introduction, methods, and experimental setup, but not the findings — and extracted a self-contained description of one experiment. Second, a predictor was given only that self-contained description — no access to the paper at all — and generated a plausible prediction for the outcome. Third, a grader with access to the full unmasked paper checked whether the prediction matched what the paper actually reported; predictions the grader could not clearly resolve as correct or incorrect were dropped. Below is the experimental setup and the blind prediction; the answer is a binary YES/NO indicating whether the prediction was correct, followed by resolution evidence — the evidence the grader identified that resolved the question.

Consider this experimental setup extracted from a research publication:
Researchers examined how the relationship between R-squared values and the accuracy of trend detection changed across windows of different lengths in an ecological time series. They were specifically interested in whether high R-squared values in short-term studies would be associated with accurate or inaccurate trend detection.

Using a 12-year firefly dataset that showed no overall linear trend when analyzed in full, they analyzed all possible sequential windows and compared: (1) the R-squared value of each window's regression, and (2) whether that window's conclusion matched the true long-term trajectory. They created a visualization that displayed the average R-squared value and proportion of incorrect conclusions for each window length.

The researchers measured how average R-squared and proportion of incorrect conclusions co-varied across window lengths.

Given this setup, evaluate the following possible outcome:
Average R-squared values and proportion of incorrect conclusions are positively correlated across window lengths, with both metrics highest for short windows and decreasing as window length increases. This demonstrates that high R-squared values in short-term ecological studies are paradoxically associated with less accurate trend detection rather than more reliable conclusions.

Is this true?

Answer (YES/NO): YES